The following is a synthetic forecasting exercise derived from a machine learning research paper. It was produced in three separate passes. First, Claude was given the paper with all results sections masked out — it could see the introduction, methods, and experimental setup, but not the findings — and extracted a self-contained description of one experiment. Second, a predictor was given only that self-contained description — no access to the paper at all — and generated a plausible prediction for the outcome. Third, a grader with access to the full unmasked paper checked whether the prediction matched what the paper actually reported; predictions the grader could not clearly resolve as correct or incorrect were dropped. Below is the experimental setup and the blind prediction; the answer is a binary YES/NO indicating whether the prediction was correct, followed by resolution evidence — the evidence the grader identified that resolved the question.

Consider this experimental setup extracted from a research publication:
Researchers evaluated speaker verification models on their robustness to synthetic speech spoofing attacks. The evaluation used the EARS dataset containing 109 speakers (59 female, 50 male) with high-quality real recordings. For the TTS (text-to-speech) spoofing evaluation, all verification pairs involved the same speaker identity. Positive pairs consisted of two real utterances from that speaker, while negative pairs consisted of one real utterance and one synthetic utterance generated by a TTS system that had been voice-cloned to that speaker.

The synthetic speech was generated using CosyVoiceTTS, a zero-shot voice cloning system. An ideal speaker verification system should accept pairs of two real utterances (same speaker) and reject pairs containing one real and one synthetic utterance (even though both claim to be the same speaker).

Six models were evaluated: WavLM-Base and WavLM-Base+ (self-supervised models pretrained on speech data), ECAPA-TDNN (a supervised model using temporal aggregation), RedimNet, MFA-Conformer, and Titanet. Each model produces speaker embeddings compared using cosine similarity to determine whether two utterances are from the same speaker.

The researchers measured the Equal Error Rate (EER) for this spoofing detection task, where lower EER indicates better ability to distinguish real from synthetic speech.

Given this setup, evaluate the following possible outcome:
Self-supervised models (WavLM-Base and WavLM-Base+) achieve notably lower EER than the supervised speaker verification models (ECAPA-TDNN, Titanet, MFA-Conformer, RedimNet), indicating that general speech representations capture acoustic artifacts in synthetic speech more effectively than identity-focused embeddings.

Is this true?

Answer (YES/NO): NO